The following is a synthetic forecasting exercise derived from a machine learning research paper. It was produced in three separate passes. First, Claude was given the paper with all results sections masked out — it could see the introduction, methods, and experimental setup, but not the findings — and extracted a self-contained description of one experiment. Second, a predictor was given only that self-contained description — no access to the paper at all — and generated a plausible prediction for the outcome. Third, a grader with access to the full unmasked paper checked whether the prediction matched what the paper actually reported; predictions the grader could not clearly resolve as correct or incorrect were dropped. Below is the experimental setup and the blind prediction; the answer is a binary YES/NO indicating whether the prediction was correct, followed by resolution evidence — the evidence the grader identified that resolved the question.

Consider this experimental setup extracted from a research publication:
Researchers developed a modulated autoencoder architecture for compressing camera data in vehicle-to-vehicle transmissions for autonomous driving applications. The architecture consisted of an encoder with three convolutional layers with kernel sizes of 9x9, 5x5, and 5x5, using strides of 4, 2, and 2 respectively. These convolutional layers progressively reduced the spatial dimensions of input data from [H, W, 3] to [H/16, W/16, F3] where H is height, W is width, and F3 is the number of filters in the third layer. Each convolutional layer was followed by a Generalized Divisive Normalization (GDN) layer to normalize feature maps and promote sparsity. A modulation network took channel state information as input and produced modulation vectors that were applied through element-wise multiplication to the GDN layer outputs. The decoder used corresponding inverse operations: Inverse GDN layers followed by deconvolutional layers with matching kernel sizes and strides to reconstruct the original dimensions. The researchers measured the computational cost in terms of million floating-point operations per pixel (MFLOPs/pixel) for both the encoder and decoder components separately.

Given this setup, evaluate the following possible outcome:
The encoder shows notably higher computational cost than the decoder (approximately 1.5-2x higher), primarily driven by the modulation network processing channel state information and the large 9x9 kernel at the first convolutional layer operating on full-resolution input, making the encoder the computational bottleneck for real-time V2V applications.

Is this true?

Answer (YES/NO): NO